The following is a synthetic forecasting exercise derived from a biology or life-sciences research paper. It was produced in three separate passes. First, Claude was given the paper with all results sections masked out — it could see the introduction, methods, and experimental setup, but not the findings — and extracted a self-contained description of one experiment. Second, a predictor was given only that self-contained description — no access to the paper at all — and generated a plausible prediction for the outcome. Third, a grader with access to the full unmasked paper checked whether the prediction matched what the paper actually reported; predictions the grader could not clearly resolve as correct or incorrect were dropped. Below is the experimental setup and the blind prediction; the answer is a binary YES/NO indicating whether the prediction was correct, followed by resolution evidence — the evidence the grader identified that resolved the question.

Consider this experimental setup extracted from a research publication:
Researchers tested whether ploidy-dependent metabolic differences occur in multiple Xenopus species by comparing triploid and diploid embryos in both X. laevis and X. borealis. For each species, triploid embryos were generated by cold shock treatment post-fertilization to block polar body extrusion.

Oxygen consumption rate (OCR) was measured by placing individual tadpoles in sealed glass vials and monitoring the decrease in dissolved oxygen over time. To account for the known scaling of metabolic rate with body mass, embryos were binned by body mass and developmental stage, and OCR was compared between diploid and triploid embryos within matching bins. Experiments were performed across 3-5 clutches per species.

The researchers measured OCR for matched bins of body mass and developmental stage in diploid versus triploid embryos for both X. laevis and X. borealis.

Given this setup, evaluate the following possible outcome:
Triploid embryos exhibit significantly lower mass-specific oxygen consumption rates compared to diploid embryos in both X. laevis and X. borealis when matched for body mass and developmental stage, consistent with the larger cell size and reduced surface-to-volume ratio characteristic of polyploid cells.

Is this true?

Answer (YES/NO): NO